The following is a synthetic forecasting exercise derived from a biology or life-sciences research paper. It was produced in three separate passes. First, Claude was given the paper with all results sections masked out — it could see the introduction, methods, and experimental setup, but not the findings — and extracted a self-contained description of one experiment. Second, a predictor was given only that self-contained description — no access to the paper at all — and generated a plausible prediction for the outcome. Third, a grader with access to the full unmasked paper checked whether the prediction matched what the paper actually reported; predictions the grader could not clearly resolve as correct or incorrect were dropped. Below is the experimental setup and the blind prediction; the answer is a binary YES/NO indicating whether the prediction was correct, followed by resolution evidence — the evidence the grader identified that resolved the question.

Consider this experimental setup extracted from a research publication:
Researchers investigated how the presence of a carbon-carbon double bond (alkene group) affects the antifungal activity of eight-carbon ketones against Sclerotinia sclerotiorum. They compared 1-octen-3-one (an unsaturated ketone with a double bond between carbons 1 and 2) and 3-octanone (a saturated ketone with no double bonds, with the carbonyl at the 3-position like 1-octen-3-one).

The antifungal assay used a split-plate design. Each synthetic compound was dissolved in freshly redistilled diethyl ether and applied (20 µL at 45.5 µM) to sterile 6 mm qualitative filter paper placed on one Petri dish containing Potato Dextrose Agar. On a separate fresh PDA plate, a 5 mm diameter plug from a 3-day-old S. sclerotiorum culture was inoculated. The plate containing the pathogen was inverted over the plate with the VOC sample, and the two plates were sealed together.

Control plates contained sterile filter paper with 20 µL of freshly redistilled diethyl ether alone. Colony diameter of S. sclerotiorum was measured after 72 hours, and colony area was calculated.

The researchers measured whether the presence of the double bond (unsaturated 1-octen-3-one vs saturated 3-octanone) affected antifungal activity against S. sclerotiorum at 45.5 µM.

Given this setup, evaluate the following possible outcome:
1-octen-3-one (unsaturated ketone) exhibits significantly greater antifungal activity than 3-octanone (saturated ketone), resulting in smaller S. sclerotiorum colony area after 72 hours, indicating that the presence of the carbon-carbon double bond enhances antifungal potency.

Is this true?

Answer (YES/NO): YES